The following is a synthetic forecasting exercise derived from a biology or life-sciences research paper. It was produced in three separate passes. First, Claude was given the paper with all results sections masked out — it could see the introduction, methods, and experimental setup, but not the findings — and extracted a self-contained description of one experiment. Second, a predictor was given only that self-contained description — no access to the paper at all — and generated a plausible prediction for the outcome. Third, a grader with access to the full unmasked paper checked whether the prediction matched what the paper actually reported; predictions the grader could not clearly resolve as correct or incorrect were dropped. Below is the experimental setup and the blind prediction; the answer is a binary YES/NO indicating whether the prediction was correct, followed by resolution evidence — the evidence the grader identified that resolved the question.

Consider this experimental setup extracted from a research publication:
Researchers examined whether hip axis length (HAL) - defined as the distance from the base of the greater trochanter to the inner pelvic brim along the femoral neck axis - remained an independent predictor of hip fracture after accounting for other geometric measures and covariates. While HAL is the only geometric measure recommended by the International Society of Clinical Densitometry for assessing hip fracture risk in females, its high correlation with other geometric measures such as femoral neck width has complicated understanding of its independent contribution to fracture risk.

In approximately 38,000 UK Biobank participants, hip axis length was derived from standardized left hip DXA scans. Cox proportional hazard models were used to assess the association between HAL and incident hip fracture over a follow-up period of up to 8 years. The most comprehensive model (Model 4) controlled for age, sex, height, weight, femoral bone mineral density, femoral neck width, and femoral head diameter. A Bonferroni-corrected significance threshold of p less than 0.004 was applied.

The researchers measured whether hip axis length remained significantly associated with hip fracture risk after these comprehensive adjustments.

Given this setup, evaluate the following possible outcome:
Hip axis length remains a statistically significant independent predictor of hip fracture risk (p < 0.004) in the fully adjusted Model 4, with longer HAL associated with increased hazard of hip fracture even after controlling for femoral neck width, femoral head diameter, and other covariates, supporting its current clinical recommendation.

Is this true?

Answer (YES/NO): NO